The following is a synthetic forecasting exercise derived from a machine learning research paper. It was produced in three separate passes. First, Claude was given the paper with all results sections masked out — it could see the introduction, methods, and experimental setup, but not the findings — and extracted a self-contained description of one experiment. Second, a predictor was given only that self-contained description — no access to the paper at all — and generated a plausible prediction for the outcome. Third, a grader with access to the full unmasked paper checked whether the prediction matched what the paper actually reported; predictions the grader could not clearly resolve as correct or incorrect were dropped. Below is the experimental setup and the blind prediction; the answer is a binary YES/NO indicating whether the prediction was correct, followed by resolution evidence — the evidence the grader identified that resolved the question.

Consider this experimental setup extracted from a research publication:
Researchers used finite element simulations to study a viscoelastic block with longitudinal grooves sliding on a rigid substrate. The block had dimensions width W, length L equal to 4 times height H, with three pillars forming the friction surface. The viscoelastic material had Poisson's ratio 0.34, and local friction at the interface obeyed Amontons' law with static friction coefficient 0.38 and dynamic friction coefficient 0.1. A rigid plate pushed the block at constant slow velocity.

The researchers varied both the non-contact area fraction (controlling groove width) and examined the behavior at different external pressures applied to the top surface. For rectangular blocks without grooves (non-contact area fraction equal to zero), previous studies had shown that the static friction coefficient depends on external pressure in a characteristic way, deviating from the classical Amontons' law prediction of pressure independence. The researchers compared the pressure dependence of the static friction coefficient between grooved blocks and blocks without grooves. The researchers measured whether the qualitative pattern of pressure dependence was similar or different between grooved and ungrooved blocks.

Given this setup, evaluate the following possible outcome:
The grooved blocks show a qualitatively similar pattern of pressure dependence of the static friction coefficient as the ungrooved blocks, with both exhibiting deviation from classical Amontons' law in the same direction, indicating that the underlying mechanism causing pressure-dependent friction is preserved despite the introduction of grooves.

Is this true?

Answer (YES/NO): YES